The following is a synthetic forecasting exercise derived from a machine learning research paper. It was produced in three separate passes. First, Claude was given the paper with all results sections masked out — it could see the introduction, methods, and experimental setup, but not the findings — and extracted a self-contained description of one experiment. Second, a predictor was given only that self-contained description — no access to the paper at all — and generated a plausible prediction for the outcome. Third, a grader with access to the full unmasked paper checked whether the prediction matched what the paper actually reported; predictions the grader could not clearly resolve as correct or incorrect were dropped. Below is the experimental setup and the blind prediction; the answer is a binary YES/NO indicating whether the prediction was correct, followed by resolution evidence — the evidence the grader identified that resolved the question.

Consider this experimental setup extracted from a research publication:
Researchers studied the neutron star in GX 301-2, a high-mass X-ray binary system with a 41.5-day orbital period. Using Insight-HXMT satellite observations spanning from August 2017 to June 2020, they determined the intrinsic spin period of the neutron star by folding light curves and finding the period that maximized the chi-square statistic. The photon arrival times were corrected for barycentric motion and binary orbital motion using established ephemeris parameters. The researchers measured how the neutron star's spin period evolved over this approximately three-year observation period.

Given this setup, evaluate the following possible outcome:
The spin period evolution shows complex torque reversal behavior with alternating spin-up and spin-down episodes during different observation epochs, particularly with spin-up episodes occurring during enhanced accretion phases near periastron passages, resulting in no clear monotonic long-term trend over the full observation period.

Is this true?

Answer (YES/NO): NO